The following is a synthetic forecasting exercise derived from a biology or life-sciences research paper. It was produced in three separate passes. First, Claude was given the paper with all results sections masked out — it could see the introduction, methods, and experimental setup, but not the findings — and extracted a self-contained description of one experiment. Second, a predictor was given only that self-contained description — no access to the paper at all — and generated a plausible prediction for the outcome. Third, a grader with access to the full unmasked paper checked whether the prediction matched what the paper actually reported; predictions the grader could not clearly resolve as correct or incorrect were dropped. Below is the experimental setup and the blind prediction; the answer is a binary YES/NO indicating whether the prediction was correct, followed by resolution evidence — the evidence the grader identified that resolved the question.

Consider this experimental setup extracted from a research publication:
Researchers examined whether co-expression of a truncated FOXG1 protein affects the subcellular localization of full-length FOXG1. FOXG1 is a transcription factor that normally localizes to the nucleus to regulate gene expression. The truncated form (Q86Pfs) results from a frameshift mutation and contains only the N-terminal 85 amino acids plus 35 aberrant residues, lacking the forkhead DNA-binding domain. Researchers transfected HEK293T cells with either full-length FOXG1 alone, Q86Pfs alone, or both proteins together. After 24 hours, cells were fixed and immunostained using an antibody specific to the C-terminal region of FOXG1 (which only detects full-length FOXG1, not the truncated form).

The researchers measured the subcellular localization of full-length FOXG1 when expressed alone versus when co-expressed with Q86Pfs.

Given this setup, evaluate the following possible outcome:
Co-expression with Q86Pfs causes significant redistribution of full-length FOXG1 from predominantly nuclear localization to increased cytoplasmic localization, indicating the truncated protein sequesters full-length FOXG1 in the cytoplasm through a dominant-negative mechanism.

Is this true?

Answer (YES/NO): NO